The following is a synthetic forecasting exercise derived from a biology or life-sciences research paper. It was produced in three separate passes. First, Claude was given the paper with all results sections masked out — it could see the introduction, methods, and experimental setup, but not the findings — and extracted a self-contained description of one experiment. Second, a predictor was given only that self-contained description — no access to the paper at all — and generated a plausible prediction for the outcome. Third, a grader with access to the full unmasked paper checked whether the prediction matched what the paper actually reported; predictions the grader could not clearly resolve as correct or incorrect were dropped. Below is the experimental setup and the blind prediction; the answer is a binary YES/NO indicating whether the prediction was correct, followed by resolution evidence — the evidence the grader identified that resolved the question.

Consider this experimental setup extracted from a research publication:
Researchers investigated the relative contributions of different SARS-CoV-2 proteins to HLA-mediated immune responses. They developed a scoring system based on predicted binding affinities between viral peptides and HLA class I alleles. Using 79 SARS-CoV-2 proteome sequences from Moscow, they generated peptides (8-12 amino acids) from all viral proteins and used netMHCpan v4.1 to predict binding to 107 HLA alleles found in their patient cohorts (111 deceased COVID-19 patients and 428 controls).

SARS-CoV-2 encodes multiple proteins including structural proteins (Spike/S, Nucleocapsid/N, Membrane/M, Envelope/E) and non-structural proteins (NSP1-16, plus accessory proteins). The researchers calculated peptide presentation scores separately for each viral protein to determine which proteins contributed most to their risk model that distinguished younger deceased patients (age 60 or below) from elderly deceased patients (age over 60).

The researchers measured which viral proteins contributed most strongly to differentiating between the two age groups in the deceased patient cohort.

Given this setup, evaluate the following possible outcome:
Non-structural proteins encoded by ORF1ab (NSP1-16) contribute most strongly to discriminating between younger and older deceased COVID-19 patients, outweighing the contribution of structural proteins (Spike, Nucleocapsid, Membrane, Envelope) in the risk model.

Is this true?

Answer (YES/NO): NO